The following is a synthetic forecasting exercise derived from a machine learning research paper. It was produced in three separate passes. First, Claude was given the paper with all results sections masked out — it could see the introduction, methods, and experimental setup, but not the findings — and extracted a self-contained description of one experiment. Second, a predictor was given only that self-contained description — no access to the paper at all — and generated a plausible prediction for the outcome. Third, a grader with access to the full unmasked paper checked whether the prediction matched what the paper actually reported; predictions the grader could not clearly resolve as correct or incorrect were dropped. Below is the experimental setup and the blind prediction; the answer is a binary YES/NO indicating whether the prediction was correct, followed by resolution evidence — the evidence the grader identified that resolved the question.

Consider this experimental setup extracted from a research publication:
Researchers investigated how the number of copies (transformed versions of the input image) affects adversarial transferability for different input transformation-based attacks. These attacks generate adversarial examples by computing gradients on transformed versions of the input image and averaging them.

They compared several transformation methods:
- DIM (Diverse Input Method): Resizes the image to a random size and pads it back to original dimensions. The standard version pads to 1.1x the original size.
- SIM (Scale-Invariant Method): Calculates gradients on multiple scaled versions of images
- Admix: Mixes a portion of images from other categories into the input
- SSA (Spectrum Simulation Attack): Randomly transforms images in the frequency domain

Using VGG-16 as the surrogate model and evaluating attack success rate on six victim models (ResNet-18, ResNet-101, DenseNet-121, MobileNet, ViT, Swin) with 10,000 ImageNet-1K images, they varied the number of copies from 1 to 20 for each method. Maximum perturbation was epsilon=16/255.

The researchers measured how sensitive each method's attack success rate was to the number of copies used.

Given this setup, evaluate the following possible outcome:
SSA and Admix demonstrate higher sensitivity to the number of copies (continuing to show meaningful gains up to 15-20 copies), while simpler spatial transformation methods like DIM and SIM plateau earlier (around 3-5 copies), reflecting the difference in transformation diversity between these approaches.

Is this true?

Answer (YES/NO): NO